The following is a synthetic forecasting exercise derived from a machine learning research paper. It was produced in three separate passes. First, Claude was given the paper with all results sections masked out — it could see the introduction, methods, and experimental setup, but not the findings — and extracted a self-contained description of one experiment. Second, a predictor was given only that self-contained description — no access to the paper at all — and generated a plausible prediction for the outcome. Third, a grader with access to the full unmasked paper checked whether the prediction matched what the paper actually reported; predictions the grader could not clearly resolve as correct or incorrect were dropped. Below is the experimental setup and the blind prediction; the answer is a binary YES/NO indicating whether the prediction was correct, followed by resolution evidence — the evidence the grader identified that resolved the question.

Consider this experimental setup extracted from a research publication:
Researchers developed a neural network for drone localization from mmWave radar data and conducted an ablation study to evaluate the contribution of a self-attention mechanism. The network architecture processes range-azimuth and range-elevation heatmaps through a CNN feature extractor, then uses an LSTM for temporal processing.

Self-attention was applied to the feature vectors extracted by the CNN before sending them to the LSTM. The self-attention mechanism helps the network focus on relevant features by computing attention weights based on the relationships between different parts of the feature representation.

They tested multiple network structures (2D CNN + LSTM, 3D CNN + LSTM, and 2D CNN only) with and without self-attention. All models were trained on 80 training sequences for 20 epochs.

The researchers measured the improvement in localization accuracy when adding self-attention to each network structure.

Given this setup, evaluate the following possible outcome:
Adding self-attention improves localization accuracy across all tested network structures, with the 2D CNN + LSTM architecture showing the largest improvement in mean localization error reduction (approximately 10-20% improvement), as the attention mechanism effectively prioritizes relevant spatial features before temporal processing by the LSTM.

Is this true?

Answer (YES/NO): NO